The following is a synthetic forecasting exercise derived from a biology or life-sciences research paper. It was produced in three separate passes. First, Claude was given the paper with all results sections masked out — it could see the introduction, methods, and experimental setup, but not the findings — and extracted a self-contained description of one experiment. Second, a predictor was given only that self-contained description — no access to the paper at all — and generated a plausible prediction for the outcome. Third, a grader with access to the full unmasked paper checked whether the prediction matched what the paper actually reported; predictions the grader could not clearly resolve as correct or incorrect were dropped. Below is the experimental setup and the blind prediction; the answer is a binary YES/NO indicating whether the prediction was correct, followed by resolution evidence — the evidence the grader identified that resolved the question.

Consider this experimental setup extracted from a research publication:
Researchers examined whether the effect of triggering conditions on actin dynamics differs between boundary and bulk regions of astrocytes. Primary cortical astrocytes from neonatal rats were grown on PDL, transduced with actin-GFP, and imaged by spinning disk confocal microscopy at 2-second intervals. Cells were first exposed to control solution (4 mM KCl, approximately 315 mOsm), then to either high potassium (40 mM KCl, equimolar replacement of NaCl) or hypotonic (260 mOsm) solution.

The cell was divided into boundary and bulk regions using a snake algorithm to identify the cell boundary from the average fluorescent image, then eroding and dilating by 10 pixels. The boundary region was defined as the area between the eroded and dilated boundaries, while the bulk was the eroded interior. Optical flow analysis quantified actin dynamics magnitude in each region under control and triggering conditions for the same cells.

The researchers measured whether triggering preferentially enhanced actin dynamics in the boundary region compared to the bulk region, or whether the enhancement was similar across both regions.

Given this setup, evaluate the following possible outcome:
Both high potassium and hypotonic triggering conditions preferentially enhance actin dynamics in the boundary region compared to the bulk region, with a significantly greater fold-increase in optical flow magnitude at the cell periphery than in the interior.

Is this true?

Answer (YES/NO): NO